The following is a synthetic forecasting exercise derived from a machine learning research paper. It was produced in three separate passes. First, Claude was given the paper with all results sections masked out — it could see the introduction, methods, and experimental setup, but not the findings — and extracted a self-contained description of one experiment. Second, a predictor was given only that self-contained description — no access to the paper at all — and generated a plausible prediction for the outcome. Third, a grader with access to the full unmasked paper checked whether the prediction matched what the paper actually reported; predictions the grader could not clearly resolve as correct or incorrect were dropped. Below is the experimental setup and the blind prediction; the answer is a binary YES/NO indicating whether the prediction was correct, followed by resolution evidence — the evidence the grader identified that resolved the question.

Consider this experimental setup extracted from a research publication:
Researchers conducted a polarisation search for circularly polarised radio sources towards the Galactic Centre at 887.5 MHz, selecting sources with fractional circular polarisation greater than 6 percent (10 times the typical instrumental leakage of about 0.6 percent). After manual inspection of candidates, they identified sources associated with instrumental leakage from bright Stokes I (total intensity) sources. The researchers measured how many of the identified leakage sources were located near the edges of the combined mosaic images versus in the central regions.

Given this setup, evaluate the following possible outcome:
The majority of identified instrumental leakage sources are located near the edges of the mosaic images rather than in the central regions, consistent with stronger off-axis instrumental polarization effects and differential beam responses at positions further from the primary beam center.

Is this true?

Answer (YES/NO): YES